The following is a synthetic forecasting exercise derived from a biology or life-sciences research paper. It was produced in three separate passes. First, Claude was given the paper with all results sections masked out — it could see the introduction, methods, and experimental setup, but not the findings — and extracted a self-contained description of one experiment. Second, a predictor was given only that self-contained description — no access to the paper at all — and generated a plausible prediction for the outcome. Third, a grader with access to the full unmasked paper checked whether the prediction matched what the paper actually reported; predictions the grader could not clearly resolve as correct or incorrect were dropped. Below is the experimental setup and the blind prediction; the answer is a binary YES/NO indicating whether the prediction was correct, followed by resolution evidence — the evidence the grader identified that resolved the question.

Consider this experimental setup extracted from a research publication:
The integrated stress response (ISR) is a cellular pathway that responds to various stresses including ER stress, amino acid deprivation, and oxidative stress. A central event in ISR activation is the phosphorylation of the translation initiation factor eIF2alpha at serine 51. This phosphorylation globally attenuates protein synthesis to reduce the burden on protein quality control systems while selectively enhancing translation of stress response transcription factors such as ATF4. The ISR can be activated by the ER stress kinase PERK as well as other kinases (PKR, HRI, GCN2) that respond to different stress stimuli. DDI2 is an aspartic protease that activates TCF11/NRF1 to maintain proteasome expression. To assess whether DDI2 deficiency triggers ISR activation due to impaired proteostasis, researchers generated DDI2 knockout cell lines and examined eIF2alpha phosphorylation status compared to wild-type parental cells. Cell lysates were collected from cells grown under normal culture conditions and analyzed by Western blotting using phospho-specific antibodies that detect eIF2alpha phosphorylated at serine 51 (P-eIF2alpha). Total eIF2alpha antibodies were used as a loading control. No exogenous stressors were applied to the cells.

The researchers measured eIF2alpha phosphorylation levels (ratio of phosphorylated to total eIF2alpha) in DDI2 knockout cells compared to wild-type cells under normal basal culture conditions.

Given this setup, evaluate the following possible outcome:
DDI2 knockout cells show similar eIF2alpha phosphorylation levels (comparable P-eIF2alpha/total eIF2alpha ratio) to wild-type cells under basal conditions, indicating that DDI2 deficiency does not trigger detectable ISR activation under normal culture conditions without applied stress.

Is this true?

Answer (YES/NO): NO